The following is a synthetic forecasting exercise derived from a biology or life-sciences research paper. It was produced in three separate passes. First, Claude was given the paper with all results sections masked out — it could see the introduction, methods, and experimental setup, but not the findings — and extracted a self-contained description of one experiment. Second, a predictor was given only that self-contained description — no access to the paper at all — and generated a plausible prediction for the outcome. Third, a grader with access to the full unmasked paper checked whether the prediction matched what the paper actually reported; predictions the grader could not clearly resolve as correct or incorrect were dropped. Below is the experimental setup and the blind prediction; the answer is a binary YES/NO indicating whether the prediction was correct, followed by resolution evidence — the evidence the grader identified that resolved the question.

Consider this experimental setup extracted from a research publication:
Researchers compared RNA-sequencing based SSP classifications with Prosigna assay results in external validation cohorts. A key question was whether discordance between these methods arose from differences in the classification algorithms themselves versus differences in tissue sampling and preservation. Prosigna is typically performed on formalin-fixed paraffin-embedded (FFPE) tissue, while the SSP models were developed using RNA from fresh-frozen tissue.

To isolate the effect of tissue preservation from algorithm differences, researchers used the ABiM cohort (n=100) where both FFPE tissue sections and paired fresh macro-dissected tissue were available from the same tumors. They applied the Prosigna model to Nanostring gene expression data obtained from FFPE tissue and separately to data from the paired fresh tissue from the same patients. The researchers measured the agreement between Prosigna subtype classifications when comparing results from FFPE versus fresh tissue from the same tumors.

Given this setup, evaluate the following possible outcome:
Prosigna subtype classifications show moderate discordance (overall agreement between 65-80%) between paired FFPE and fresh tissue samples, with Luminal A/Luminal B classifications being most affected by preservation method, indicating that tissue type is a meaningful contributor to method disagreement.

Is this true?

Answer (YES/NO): NO